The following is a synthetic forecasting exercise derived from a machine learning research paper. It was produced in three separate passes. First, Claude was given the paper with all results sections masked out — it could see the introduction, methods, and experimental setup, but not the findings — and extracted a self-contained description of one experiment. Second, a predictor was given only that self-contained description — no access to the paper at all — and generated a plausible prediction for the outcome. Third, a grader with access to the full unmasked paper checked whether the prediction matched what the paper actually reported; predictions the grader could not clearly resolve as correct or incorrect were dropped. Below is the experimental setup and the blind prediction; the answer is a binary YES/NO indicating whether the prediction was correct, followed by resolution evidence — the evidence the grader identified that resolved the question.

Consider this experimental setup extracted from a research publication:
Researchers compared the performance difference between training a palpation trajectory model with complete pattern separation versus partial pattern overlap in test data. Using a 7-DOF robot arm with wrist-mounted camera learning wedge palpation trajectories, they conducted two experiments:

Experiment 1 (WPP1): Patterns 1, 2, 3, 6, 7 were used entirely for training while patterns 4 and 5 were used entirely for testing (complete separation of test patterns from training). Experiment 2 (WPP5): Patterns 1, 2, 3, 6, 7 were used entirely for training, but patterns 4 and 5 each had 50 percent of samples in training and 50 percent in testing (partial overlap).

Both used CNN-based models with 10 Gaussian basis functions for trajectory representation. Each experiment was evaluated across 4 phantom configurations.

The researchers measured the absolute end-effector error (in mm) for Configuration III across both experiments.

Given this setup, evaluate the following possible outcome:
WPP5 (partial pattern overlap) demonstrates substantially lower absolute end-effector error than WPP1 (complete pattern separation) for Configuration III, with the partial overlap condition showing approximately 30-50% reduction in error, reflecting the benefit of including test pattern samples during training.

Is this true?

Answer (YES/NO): NO